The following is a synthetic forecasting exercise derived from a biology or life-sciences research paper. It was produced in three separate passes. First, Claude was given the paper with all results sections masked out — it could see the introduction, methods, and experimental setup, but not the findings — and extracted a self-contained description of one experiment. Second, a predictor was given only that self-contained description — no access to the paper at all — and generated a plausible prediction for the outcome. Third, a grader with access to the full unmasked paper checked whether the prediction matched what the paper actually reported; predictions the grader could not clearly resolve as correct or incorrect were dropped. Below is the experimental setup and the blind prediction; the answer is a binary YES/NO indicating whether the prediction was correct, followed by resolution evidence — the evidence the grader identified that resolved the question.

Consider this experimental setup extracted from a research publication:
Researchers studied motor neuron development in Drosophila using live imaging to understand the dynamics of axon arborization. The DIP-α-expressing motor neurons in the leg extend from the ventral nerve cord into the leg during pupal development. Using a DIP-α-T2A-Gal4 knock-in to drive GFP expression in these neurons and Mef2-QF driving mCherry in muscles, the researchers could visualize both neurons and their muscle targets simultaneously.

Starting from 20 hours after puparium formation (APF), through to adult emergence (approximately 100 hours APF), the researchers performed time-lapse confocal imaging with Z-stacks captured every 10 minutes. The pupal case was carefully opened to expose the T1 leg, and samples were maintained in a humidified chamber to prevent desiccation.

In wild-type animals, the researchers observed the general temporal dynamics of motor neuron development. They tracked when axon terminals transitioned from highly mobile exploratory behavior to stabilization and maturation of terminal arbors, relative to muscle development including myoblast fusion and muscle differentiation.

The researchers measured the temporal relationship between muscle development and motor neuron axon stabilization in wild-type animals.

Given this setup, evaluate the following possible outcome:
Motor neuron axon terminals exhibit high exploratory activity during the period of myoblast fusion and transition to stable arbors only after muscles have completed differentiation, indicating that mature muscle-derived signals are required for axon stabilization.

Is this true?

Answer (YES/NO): NO